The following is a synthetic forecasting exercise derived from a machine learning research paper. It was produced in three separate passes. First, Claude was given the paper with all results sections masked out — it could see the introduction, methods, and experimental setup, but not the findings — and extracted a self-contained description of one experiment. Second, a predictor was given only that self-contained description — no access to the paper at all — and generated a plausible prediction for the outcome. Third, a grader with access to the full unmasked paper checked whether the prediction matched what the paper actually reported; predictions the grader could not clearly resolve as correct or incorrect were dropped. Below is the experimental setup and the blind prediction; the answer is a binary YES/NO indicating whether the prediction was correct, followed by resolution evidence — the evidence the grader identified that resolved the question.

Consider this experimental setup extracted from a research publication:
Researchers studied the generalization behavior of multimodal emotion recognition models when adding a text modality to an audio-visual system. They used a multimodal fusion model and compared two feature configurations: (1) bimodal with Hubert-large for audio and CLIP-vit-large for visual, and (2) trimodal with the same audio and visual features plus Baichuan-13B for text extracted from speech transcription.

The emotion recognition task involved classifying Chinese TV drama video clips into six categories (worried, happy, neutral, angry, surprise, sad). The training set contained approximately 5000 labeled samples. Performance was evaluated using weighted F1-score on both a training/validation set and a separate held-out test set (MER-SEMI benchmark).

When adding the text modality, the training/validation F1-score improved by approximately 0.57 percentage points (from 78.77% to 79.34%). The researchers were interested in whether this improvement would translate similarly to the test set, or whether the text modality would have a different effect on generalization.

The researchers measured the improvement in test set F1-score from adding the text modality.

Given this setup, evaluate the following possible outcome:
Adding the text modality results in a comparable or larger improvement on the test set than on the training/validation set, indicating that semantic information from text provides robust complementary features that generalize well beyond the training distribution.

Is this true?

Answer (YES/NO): YES